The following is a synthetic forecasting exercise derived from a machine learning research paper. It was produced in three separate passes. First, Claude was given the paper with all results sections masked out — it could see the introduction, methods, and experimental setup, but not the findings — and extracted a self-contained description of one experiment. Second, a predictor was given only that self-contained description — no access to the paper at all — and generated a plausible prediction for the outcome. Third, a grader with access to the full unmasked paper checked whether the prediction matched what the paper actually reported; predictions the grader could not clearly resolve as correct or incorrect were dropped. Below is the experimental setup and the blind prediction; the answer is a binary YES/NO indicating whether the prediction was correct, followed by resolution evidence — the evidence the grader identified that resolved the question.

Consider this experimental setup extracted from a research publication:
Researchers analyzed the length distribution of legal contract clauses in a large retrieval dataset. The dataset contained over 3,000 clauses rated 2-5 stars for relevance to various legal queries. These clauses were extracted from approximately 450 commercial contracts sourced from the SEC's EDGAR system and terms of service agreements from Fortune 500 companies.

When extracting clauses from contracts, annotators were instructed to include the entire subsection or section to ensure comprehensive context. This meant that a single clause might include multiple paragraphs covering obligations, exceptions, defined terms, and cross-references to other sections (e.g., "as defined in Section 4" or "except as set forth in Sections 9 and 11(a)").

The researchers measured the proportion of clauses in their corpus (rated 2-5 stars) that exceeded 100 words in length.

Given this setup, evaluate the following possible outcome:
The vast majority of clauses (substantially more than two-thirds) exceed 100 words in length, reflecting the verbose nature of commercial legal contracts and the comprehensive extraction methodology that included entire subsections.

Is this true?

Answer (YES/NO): NO